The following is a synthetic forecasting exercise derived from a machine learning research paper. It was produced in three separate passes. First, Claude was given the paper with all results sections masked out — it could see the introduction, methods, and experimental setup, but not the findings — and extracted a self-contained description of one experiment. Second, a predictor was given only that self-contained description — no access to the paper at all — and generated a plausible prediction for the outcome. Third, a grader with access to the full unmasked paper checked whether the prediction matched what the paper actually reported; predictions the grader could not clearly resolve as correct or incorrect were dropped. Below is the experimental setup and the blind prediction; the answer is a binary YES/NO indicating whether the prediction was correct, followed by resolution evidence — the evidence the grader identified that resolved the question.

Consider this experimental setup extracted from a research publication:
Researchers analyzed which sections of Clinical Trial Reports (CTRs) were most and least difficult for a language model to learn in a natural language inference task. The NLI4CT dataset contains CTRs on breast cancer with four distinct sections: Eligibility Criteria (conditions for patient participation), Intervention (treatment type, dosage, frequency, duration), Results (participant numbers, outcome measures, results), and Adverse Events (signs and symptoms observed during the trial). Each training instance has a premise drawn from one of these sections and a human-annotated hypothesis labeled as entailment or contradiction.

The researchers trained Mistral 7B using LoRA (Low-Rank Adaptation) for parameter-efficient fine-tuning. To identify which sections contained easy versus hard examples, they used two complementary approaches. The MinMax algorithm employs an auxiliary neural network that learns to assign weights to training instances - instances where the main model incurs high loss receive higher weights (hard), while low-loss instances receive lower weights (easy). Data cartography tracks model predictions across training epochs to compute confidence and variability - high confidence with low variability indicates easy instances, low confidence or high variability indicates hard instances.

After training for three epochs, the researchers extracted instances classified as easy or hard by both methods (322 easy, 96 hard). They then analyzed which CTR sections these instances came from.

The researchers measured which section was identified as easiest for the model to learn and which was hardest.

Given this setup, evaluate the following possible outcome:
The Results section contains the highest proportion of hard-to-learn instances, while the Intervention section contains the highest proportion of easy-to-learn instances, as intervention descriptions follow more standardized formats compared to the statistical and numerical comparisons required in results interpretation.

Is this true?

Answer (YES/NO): NO